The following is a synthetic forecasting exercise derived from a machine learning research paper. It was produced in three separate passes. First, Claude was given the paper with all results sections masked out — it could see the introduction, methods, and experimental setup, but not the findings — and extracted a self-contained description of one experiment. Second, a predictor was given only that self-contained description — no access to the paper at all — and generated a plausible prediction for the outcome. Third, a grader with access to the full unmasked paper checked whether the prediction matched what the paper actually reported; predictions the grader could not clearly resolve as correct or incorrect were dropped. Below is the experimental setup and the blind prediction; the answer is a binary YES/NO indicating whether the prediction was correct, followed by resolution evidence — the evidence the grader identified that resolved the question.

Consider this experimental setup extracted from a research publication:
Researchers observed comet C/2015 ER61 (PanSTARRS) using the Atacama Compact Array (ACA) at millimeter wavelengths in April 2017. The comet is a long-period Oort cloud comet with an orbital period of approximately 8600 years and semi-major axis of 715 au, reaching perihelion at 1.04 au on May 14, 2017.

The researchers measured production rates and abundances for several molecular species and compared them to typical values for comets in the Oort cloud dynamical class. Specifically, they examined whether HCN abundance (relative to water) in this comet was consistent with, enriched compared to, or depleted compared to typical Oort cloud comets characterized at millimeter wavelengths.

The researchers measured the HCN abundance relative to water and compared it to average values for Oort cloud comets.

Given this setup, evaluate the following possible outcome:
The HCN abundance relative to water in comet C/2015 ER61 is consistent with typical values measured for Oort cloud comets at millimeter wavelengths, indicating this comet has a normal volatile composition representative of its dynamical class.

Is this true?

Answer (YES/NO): NO